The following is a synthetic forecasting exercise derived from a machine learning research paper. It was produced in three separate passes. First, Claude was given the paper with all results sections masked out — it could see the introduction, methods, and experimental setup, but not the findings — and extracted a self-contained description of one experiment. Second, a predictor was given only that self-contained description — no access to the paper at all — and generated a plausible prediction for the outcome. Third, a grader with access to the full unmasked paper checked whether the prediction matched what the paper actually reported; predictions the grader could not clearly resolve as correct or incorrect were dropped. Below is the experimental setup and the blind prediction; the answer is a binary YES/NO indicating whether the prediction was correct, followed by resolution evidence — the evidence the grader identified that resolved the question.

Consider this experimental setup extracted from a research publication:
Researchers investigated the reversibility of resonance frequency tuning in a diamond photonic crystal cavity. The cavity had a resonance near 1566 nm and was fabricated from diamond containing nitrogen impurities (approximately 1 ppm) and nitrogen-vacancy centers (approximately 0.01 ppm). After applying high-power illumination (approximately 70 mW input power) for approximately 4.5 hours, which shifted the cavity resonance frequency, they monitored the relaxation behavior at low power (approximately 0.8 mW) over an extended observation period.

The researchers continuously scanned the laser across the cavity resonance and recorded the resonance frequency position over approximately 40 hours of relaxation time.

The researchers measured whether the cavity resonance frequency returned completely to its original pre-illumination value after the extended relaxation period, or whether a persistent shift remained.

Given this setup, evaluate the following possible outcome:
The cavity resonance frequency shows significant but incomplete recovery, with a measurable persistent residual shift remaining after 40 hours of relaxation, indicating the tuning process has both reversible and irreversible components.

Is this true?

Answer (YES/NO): YES